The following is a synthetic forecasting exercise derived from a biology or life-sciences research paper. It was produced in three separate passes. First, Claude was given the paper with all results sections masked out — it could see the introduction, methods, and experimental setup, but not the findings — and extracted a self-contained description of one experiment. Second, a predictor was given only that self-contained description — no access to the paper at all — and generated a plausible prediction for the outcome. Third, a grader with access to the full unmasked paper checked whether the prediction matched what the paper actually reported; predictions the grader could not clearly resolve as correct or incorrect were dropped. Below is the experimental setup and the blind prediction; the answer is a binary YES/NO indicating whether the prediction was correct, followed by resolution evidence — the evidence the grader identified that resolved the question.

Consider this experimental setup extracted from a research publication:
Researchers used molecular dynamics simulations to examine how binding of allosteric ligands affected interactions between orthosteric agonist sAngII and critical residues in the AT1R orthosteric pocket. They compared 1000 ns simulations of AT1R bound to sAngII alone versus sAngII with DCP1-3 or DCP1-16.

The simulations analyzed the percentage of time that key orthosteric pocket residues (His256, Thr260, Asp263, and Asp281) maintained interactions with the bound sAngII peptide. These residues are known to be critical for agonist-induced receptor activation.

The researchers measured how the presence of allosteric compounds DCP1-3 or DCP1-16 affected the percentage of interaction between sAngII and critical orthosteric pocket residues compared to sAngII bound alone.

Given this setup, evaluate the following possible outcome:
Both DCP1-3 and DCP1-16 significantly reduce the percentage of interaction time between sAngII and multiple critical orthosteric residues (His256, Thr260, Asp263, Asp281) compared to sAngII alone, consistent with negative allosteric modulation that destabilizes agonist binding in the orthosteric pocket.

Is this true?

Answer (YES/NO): YES